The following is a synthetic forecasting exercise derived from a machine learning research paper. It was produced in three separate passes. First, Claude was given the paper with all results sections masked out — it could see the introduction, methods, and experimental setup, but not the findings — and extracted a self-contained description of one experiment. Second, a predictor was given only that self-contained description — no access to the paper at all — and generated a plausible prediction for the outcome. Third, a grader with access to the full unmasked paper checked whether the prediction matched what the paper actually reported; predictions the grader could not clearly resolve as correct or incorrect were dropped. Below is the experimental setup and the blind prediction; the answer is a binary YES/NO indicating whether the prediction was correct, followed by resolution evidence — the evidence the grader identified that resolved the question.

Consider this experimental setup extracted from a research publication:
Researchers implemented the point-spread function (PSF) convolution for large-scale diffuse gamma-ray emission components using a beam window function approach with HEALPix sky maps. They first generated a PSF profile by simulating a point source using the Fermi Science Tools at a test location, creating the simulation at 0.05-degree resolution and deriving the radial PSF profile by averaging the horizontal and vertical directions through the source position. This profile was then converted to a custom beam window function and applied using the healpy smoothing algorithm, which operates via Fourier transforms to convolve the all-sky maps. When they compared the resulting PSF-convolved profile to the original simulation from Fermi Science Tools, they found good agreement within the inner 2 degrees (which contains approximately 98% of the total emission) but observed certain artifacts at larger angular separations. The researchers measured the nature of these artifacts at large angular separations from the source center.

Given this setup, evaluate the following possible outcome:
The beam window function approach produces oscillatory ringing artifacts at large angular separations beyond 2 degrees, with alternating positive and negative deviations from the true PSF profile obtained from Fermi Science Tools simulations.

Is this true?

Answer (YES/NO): YES